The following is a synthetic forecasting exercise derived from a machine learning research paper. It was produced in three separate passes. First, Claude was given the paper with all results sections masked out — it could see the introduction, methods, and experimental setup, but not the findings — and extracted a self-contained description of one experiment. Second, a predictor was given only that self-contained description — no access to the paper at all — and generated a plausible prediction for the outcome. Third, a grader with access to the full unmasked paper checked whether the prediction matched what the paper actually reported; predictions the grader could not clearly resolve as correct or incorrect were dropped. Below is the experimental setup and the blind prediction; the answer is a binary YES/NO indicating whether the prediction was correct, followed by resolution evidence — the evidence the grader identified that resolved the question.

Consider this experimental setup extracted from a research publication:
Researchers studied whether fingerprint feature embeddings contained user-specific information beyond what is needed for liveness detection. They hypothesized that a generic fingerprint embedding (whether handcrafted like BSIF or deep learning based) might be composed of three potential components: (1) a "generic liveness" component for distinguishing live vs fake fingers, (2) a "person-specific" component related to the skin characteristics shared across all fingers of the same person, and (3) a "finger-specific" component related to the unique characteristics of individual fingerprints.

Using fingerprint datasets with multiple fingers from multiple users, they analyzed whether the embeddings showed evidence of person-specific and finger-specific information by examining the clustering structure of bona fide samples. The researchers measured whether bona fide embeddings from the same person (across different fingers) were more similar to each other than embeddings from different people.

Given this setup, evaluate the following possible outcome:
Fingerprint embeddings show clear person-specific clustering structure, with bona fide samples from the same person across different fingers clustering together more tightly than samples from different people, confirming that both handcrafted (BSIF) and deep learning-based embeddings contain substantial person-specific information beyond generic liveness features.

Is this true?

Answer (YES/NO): YES